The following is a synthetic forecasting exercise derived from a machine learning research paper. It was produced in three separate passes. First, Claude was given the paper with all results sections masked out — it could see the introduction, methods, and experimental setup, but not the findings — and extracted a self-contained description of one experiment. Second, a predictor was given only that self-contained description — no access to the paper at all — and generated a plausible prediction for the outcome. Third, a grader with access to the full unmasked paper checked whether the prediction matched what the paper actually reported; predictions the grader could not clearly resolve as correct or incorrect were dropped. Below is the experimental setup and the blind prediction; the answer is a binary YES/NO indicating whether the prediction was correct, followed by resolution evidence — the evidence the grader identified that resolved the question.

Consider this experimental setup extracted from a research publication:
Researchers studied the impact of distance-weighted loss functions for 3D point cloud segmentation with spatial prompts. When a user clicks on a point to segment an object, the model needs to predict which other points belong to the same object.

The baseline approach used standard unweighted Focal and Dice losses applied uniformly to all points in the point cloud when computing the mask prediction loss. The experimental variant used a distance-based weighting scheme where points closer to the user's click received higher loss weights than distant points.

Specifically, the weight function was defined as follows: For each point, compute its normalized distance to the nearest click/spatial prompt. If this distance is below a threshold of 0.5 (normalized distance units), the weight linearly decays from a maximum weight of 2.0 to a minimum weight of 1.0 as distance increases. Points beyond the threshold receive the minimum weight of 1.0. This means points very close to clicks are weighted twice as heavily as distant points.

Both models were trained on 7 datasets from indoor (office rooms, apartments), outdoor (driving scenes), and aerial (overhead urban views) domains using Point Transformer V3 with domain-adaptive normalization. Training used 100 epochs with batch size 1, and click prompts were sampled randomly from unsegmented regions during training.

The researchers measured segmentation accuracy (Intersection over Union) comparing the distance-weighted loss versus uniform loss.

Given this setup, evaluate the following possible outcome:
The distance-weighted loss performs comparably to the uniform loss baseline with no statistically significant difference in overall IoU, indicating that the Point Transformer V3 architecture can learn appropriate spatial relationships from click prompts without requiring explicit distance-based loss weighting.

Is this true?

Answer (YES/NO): NO